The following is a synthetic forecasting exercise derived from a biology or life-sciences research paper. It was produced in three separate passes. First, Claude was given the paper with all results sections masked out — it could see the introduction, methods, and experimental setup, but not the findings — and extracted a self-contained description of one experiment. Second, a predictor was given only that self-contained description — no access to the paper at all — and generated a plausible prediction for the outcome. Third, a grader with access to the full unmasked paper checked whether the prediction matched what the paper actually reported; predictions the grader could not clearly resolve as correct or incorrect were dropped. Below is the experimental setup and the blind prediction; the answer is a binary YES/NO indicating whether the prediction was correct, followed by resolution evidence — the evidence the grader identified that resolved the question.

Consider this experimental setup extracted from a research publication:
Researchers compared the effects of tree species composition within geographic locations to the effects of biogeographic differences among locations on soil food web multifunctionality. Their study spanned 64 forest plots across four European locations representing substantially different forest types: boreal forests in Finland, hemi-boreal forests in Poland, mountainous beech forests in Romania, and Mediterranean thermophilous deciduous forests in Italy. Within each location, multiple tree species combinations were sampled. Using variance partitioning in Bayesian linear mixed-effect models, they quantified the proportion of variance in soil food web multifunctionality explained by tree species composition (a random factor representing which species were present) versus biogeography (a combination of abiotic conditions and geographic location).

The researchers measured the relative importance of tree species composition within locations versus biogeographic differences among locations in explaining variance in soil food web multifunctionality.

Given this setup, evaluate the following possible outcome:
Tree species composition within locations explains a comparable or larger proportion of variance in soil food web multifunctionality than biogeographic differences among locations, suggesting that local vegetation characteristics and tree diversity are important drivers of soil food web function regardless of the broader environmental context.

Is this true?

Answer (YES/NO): YES